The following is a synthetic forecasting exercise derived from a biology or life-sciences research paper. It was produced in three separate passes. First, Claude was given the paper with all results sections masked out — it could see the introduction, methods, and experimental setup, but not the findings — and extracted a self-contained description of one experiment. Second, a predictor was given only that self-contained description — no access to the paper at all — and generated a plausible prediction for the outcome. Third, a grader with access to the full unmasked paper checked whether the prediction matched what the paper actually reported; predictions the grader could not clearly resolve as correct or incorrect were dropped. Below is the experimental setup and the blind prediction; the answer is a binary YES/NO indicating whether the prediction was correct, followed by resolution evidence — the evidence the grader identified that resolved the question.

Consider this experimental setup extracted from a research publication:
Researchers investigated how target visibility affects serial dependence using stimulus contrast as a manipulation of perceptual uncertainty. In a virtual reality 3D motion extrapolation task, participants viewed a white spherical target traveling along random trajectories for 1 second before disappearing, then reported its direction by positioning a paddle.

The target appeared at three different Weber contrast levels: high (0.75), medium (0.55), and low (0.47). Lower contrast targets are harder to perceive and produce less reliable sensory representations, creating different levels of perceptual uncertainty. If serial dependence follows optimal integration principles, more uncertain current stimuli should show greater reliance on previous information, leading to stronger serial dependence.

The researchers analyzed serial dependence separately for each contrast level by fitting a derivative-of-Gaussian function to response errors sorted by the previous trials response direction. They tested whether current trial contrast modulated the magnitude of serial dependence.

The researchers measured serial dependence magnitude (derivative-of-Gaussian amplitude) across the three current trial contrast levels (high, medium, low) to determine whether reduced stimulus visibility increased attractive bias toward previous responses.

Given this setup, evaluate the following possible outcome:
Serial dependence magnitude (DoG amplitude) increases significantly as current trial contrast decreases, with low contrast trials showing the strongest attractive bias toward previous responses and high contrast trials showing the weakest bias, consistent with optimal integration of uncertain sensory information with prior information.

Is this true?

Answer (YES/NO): YES